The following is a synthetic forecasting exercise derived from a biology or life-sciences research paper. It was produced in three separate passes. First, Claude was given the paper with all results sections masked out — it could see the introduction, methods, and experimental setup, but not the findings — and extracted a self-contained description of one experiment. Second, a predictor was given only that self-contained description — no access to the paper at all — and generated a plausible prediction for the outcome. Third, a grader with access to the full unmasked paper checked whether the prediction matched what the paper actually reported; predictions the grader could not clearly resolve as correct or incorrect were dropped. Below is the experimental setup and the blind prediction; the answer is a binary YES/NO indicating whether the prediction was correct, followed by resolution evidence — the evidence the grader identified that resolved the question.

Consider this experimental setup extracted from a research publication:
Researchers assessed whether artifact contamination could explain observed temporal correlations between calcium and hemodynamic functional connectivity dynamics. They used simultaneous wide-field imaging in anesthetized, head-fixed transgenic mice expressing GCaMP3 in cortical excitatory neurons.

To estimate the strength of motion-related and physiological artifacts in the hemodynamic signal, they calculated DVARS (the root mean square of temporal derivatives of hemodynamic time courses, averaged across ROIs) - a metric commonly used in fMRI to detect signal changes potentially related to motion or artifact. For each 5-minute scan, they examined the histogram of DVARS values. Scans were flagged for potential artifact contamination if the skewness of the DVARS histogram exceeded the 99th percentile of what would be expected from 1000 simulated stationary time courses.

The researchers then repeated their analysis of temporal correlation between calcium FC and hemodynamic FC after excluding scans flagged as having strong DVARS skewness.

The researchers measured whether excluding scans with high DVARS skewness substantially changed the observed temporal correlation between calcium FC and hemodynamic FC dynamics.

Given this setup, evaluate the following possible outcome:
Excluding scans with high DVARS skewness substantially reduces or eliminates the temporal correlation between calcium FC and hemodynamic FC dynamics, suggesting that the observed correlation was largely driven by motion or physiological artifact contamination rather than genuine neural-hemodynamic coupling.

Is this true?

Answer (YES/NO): NO